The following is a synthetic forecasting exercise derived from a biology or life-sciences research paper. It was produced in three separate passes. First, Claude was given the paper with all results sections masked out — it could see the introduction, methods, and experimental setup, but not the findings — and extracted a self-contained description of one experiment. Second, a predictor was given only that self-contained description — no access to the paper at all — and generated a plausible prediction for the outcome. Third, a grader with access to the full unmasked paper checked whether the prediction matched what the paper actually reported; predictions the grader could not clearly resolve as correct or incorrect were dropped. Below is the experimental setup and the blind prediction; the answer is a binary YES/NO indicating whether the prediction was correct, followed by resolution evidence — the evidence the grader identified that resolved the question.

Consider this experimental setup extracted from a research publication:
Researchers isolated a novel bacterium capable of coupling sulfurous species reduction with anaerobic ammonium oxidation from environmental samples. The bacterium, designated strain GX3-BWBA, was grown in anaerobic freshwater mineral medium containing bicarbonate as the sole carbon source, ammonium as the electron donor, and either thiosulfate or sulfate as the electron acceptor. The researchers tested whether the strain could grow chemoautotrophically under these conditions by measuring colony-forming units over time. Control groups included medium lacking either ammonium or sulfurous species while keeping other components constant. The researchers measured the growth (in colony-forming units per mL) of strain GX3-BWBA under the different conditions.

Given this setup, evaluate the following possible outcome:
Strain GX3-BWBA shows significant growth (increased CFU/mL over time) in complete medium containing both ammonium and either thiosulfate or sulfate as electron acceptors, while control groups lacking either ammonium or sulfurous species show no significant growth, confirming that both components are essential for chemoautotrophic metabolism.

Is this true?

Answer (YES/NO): YES